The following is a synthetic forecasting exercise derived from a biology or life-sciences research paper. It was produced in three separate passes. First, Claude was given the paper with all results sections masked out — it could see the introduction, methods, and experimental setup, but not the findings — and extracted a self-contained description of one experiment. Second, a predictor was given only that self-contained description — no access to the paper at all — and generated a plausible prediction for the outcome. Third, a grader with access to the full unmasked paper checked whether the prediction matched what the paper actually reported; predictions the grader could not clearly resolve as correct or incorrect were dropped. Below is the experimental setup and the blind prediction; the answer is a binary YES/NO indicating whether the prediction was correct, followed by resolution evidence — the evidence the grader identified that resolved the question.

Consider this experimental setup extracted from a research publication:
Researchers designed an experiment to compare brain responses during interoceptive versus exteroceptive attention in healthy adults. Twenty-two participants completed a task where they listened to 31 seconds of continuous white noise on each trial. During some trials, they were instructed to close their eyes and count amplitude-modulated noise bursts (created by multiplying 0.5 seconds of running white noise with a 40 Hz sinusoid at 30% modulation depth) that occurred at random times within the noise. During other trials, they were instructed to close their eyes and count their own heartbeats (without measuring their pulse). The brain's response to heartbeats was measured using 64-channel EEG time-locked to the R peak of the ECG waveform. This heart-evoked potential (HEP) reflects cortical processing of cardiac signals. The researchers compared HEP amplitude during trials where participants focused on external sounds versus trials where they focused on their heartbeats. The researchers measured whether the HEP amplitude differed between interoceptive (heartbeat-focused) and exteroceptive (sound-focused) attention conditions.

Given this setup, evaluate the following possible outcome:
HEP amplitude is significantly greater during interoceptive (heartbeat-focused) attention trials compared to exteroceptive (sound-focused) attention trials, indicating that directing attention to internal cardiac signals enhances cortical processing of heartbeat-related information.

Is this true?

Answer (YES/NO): NO